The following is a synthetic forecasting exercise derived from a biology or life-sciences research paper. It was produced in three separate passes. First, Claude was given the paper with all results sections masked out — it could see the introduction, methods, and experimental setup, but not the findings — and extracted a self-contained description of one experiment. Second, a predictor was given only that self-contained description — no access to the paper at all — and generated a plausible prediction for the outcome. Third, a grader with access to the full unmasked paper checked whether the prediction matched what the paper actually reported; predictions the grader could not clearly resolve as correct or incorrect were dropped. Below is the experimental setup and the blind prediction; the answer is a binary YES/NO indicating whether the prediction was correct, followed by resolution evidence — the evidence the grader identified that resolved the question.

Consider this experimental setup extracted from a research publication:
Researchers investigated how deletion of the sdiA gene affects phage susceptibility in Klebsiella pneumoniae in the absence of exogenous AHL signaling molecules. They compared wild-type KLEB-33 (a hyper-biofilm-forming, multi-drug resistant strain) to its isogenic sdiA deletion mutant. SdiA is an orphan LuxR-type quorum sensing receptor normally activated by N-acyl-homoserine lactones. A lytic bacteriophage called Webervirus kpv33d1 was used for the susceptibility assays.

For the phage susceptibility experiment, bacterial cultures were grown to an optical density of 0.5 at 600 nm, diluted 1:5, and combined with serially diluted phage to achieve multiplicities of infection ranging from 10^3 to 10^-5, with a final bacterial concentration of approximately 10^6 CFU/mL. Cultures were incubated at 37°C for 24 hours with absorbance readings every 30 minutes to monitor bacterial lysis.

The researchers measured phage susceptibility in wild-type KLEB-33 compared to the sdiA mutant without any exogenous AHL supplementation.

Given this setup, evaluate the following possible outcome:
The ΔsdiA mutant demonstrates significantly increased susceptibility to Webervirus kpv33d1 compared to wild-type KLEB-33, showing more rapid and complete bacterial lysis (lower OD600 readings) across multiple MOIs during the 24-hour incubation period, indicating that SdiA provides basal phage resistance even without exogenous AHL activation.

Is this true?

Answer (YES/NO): NO